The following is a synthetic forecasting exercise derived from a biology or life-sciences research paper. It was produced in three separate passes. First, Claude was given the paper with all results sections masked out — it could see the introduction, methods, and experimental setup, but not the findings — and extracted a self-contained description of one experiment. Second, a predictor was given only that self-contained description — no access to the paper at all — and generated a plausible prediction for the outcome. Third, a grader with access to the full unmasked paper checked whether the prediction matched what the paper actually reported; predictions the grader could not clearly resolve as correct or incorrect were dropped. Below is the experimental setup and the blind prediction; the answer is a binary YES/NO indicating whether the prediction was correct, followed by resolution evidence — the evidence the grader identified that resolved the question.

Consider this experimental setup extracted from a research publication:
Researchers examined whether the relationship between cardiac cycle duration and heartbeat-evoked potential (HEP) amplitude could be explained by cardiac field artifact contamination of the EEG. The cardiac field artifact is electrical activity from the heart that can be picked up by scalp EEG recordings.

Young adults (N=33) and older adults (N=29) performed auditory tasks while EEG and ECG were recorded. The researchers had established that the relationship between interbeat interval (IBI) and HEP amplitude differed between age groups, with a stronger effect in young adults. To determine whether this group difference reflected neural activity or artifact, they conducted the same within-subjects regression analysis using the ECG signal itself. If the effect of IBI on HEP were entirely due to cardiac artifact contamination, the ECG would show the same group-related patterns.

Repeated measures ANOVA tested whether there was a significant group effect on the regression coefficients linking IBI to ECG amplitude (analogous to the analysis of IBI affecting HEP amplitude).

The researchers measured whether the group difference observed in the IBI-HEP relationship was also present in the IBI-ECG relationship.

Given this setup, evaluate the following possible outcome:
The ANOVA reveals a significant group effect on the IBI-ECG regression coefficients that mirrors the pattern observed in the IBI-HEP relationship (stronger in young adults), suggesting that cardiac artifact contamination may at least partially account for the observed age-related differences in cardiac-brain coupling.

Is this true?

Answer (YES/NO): NO